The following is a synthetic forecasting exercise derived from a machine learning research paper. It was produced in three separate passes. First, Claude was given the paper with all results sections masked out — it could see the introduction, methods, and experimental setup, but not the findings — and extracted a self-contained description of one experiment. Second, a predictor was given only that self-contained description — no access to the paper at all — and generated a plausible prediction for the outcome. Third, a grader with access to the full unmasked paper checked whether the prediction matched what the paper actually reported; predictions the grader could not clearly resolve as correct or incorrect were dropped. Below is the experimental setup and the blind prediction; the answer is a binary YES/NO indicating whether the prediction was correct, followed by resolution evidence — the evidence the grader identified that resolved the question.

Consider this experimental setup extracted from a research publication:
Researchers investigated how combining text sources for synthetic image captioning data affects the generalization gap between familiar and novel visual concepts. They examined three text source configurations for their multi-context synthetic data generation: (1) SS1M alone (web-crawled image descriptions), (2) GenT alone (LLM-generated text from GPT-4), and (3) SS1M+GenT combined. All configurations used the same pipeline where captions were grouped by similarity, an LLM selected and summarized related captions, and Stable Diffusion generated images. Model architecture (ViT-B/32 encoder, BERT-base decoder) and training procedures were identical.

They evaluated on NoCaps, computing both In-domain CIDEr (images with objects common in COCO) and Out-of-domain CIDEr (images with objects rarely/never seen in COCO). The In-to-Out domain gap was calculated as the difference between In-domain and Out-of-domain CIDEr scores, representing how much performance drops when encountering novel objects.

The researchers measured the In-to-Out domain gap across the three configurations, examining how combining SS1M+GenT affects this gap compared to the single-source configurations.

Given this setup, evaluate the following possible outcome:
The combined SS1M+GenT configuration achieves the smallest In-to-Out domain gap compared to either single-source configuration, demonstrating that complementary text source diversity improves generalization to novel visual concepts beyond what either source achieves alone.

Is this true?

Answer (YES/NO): YES